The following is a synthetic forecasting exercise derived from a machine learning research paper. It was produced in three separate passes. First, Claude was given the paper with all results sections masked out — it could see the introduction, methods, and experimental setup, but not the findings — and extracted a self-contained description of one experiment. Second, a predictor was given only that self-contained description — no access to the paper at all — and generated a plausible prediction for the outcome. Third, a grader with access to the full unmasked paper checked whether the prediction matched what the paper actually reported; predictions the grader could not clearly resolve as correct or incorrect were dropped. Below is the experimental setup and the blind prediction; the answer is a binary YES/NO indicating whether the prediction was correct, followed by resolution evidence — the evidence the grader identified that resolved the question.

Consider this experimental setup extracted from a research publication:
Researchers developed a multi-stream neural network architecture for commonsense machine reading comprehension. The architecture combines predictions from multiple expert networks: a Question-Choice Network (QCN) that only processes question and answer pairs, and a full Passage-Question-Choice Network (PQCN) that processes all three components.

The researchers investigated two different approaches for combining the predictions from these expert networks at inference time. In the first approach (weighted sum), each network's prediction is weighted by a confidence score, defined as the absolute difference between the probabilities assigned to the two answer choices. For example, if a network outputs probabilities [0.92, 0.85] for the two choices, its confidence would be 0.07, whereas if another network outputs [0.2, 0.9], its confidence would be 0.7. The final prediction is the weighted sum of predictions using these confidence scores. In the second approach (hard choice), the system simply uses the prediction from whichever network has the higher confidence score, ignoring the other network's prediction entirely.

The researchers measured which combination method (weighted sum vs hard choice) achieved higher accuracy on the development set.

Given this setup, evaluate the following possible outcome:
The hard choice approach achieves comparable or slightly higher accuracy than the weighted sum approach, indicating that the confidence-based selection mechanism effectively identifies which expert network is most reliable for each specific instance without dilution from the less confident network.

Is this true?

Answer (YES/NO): NO